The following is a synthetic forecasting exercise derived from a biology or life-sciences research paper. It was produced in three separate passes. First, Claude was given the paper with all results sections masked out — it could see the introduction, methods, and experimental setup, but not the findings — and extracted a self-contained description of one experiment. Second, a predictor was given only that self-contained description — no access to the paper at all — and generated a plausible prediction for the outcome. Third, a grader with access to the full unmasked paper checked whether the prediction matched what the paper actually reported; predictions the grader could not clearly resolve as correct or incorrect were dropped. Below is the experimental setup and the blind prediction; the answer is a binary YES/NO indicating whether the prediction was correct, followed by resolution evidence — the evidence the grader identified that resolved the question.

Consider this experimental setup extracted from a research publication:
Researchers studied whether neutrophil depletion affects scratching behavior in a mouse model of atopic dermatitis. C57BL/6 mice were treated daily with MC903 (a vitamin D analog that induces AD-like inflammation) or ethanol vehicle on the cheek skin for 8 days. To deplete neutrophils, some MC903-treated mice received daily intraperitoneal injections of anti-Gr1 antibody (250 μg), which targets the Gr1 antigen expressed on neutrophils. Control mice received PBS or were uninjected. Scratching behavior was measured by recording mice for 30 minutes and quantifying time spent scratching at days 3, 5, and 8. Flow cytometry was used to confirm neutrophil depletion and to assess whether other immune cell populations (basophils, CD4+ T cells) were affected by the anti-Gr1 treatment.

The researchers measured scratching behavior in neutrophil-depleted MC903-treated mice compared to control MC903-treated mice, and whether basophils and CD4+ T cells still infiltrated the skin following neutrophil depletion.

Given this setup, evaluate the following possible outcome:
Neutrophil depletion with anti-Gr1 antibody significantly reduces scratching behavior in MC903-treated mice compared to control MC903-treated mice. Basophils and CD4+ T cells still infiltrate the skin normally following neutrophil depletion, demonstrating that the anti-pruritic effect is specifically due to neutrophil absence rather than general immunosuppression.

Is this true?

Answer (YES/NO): YES